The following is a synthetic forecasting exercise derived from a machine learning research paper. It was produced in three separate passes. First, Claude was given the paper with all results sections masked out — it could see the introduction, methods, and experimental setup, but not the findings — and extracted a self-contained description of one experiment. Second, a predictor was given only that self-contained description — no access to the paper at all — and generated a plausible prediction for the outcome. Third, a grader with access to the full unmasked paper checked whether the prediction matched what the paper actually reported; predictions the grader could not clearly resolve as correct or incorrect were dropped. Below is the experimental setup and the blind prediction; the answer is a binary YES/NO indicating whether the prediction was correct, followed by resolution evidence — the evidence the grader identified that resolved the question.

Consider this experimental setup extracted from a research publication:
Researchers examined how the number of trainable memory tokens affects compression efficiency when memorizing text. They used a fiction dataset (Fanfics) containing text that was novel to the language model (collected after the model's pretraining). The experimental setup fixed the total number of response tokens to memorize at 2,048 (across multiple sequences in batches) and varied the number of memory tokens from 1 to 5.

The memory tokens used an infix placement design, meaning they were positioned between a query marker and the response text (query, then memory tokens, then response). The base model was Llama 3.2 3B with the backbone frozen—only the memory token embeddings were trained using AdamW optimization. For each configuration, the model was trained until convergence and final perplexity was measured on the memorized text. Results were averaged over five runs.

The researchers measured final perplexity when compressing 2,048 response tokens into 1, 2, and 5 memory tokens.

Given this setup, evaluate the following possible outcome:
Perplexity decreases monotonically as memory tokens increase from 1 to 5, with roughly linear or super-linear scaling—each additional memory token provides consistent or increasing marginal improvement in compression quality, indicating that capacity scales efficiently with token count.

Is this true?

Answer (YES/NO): NO